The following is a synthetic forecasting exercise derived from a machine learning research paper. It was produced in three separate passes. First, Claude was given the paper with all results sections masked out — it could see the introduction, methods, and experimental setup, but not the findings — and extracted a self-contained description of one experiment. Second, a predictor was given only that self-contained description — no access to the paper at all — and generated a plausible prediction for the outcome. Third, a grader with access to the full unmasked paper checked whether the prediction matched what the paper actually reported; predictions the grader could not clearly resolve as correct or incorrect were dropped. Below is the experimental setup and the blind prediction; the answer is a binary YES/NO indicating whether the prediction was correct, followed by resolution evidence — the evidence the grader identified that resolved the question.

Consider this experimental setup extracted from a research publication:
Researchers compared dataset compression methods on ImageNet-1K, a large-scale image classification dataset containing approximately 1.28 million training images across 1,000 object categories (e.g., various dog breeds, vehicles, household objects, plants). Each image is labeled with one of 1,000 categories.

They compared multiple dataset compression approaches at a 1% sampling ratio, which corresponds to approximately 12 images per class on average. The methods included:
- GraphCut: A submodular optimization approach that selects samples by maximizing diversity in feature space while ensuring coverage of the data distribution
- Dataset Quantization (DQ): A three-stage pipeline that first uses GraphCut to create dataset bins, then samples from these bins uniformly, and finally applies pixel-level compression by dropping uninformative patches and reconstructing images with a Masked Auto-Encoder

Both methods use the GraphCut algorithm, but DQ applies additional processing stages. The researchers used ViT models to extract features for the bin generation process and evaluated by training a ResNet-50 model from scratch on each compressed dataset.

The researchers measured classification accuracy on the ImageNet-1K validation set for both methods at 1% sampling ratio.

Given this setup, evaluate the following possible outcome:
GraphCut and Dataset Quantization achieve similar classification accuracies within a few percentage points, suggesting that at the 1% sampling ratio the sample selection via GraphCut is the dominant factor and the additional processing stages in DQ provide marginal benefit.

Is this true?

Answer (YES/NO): NO